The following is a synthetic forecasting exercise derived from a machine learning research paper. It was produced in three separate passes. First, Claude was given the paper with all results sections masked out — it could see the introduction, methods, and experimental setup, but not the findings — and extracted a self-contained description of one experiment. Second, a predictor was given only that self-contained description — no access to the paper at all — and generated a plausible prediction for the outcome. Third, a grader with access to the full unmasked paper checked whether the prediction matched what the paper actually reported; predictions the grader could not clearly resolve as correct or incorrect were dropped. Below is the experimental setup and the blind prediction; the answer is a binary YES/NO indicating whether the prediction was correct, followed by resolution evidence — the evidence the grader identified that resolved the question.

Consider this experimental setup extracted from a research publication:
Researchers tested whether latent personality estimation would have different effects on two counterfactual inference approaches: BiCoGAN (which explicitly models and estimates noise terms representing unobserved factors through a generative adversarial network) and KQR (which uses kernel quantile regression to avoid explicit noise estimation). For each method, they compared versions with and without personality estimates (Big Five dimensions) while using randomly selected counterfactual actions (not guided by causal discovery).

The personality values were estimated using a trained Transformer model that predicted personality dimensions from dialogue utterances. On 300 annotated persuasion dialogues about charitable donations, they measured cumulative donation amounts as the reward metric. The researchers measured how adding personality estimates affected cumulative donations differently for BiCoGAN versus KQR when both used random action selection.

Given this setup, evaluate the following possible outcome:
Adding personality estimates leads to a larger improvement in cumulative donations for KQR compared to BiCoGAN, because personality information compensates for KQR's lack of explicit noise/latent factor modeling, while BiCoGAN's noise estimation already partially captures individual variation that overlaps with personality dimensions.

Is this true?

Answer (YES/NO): NO